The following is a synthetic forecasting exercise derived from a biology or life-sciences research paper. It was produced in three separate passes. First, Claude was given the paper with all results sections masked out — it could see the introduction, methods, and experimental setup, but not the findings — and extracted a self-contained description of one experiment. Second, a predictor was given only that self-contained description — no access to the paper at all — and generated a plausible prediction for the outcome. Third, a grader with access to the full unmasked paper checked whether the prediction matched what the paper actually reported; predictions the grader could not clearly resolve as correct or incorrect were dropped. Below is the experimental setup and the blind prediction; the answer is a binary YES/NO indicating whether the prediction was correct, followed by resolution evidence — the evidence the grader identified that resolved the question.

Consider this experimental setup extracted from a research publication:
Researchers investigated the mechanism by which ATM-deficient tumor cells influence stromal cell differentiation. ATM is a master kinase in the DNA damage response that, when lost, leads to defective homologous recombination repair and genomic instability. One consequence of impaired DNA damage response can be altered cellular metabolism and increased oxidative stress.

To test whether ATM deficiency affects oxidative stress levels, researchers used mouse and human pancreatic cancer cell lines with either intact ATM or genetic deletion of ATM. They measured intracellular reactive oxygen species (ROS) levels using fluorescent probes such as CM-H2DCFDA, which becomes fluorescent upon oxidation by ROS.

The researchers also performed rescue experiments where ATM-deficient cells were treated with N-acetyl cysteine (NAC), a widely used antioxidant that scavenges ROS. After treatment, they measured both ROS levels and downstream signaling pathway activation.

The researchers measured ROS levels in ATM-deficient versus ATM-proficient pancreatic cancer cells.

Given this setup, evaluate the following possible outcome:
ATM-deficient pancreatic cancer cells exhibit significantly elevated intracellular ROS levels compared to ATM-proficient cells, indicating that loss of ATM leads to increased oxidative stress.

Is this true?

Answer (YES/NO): YES